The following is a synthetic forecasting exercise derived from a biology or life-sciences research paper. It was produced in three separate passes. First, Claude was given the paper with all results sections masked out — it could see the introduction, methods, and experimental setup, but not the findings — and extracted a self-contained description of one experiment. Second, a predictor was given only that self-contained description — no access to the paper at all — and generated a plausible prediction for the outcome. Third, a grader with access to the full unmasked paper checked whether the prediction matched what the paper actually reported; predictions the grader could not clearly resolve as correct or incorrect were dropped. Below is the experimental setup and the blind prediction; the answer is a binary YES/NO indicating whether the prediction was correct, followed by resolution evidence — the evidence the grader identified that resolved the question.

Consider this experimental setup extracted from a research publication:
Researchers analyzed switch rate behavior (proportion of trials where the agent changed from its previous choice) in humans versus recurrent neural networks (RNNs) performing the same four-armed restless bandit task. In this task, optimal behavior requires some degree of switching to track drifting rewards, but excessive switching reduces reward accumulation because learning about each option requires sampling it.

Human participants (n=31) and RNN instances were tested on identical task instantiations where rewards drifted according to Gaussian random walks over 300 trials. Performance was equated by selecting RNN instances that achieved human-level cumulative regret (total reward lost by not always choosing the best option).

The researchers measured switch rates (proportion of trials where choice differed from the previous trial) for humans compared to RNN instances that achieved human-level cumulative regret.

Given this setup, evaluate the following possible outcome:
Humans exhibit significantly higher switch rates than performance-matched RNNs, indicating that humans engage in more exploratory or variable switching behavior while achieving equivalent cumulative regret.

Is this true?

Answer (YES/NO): YES